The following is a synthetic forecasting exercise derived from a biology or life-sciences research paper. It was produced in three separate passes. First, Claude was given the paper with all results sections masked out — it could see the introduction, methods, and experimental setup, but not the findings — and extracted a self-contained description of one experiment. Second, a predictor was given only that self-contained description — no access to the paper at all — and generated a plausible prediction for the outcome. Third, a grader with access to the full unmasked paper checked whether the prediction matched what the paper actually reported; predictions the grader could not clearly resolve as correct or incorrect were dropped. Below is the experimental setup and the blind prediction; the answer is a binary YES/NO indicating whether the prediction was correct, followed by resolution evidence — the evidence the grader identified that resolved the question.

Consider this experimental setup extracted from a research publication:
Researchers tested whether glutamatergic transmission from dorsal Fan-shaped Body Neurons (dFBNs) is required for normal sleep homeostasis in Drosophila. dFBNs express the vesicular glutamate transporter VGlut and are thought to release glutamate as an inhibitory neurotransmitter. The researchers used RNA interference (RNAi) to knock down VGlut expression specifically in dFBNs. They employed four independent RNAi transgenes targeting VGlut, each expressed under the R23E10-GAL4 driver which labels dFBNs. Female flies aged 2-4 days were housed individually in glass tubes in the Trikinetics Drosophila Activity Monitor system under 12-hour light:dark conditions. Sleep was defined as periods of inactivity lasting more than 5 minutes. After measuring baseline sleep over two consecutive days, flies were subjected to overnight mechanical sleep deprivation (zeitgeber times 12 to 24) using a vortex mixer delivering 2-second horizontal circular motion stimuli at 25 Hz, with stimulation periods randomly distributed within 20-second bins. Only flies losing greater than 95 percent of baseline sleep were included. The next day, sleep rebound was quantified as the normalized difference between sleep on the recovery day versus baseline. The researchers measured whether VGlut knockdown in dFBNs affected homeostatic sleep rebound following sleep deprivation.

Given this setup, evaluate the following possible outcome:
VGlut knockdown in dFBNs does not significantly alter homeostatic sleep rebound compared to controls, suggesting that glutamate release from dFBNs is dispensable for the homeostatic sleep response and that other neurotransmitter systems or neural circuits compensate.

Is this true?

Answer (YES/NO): NO